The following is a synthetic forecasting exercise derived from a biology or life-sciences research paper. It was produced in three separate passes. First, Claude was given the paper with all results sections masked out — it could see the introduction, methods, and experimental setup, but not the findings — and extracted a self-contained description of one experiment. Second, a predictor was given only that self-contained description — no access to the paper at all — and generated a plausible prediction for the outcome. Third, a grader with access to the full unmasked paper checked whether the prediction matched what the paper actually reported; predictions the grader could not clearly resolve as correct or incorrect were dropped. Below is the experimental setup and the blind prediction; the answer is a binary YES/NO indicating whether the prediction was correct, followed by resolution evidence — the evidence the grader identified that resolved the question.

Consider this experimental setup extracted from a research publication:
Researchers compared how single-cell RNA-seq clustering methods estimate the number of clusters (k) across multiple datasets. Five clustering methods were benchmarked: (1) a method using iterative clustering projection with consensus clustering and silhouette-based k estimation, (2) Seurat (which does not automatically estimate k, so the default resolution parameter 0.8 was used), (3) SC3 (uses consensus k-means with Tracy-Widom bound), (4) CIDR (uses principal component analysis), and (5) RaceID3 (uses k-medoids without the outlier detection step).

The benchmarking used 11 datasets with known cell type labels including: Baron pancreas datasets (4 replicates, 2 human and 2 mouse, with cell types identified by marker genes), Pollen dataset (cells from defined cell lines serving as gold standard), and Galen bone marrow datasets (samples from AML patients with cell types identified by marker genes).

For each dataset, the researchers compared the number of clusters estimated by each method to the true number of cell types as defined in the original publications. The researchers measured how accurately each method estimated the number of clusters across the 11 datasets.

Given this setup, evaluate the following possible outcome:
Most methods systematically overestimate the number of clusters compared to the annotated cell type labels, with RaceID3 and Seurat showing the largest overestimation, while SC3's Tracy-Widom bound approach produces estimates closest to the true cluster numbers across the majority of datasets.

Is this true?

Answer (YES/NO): NO